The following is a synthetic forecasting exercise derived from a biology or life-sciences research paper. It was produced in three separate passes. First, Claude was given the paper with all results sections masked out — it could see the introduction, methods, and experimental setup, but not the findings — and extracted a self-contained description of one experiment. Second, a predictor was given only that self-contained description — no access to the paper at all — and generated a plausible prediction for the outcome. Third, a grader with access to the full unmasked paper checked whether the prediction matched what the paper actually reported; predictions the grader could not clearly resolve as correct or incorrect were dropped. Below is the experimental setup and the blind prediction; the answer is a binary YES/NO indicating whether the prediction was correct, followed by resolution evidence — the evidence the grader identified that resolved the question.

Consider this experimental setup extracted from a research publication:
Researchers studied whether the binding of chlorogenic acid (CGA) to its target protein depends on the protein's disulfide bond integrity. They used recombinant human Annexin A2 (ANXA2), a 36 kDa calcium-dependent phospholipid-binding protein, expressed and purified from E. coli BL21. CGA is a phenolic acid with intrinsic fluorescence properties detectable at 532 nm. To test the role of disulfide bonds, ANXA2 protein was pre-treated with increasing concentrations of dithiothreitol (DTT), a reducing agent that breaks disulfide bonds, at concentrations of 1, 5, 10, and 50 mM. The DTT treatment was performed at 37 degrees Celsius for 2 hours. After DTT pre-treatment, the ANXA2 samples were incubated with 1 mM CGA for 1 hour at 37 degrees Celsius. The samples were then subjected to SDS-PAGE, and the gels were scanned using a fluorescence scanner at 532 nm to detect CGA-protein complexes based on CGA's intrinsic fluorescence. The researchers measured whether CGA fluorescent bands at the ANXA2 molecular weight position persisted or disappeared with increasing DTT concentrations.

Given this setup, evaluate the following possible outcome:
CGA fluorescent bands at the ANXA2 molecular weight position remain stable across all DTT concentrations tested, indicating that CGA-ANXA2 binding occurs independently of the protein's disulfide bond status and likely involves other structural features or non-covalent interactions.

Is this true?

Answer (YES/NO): NO